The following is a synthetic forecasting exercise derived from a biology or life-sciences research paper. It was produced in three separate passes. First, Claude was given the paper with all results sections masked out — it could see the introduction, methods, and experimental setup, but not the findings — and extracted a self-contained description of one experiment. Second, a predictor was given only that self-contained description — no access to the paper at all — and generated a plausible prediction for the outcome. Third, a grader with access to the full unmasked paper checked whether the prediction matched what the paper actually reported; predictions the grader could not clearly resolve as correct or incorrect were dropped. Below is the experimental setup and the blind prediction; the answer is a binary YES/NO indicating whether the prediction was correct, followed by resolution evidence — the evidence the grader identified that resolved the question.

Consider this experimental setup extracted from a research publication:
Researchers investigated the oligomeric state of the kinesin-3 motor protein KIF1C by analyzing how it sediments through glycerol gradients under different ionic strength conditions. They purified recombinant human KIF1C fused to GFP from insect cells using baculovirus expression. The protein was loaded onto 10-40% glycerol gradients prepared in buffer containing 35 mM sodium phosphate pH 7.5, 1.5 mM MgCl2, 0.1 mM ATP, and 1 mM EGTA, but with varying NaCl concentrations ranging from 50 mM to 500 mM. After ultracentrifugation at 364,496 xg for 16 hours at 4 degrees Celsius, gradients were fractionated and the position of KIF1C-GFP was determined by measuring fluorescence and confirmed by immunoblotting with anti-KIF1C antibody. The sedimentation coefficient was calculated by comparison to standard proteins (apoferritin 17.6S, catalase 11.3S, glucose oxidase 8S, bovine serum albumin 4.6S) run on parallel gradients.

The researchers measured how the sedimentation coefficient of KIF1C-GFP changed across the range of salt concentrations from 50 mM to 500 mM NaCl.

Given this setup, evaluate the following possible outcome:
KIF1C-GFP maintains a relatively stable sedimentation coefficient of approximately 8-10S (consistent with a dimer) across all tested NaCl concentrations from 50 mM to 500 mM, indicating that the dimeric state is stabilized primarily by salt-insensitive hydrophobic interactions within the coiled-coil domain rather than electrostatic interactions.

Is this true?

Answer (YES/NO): NO